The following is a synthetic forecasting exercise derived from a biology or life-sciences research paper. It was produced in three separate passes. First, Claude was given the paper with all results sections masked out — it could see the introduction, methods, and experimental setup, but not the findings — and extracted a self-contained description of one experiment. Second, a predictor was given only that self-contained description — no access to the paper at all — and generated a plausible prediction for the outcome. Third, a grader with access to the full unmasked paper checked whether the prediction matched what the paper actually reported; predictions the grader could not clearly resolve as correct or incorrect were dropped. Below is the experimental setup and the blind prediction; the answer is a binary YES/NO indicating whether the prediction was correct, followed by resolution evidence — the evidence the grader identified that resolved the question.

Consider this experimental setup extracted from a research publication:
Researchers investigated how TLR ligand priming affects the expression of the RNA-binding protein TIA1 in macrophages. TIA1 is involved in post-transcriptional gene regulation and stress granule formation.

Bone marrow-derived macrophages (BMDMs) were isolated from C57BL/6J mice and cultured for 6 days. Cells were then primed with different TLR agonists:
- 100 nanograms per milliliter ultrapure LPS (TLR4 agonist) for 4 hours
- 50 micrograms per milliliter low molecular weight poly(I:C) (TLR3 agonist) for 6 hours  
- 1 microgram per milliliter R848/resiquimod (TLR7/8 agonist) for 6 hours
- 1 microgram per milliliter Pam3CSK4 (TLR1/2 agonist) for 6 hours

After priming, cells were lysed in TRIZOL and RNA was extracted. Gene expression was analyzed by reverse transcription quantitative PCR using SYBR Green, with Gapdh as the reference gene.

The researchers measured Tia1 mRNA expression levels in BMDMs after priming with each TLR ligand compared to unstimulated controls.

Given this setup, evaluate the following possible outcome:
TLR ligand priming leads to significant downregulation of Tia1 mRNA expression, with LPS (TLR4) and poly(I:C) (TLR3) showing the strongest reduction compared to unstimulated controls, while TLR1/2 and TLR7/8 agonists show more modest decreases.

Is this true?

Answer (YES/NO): NO